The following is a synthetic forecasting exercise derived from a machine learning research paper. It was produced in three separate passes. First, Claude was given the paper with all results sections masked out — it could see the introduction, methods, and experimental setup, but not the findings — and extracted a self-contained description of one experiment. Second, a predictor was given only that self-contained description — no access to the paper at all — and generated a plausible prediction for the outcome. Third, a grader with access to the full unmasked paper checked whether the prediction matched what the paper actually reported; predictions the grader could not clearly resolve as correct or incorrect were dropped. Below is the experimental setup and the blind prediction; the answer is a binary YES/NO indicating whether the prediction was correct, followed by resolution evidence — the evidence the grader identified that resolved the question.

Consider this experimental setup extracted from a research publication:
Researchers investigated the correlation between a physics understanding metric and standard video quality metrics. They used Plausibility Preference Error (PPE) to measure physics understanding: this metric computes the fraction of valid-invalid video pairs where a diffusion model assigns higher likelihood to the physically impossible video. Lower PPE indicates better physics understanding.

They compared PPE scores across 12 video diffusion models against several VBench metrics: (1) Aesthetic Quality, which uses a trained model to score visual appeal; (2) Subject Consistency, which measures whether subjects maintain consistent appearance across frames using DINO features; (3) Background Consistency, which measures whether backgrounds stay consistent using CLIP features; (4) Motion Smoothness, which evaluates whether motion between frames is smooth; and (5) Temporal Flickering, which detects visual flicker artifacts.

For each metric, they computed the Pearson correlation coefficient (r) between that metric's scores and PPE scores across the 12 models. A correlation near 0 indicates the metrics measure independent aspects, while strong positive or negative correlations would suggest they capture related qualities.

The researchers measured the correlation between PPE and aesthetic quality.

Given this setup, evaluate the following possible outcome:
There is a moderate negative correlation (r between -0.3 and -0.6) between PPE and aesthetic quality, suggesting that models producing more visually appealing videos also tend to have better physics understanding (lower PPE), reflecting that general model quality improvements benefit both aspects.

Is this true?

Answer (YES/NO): NO